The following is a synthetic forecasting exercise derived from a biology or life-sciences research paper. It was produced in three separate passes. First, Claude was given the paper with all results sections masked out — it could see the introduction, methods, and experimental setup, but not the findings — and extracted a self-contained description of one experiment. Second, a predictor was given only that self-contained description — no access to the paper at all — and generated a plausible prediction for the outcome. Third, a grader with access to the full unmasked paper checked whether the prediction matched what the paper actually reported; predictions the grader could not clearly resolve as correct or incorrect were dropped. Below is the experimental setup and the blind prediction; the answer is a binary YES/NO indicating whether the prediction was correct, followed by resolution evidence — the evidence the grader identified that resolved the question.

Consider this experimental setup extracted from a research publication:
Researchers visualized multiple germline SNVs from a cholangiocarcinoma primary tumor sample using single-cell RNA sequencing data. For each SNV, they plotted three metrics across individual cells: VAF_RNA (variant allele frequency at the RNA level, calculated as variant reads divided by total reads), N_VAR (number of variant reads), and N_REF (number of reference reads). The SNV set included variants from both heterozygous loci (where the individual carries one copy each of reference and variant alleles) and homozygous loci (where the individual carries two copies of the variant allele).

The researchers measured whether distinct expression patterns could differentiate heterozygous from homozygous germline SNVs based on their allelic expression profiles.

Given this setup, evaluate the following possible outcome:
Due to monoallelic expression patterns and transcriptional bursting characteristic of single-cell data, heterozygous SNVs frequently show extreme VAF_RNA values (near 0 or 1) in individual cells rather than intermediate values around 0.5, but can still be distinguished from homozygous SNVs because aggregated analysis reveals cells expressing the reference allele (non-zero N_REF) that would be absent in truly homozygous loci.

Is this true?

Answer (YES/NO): NO